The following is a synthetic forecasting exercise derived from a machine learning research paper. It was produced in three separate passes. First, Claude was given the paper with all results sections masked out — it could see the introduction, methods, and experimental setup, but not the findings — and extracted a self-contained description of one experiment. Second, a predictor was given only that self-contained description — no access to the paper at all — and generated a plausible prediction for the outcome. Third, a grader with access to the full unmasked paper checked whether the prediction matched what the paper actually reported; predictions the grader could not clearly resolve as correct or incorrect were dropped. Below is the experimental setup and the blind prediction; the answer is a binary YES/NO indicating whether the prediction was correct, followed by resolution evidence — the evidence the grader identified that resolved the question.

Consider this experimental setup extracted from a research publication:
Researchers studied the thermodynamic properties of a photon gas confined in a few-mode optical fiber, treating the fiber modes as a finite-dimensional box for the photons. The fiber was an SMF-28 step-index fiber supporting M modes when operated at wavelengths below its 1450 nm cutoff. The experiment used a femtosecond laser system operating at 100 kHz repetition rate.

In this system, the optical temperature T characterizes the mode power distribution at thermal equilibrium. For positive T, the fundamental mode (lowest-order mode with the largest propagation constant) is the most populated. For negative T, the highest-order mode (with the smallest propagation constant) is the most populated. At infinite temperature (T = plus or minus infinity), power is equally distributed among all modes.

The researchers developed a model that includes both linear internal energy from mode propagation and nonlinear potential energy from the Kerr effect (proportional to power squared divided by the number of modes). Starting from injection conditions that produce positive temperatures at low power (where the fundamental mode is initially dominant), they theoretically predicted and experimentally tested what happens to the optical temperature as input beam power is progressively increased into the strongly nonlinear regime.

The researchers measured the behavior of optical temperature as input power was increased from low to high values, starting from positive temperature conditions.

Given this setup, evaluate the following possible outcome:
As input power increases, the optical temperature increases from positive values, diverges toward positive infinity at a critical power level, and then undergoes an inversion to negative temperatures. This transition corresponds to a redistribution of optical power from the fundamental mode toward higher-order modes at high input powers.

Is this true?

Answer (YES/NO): YES